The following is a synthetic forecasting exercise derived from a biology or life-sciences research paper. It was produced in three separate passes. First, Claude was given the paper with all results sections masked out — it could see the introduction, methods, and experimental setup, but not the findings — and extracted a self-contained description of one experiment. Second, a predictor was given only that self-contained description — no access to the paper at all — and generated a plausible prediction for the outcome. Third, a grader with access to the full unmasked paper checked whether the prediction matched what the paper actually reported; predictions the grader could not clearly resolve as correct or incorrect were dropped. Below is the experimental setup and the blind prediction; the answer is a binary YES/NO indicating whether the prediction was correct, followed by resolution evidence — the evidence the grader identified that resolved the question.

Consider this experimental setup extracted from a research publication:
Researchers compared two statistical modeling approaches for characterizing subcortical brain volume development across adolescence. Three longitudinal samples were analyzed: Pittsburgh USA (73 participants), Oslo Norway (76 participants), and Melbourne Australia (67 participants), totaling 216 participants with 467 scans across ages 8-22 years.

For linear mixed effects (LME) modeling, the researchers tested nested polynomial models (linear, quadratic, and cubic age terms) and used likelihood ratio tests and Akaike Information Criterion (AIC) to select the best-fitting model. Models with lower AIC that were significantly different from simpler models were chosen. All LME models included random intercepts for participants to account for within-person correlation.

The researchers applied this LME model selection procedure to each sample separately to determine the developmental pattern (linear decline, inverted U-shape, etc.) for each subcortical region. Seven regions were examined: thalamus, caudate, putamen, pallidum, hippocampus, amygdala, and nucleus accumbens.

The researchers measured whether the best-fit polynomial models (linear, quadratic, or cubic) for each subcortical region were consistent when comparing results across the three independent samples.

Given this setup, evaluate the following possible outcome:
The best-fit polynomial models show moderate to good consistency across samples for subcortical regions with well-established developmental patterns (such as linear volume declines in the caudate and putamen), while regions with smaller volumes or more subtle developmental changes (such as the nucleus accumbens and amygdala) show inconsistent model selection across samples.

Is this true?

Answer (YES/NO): NO